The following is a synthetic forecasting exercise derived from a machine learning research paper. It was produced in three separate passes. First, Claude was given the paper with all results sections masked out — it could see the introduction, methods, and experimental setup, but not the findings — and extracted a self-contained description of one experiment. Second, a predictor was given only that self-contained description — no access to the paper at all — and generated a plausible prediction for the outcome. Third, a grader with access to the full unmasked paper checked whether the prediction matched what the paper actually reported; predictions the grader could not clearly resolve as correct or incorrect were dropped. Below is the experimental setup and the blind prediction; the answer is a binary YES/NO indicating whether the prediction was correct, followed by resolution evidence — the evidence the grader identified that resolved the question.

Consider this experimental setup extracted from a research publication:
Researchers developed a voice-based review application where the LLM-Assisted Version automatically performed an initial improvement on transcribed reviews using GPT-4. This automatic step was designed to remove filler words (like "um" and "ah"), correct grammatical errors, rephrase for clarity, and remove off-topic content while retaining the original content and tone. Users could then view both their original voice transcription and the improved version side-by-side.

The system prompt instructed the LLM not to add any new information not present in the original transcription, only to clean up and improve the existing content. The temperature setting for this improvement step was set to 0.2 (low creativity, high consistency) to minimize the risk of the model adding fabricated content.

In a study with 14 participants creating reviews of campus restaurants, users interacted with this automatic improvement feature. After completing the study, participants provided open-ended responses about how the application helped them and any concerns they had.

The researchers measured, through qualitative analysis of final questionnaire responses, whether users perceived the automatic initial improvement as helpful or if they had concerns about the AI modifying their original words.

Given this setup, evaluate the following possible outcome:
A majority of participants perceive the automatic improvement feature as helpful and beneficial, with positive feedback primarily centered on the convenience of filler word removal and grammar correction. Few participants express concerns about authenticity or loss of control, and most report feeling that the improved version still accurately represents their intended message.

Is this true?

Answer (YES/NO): NO